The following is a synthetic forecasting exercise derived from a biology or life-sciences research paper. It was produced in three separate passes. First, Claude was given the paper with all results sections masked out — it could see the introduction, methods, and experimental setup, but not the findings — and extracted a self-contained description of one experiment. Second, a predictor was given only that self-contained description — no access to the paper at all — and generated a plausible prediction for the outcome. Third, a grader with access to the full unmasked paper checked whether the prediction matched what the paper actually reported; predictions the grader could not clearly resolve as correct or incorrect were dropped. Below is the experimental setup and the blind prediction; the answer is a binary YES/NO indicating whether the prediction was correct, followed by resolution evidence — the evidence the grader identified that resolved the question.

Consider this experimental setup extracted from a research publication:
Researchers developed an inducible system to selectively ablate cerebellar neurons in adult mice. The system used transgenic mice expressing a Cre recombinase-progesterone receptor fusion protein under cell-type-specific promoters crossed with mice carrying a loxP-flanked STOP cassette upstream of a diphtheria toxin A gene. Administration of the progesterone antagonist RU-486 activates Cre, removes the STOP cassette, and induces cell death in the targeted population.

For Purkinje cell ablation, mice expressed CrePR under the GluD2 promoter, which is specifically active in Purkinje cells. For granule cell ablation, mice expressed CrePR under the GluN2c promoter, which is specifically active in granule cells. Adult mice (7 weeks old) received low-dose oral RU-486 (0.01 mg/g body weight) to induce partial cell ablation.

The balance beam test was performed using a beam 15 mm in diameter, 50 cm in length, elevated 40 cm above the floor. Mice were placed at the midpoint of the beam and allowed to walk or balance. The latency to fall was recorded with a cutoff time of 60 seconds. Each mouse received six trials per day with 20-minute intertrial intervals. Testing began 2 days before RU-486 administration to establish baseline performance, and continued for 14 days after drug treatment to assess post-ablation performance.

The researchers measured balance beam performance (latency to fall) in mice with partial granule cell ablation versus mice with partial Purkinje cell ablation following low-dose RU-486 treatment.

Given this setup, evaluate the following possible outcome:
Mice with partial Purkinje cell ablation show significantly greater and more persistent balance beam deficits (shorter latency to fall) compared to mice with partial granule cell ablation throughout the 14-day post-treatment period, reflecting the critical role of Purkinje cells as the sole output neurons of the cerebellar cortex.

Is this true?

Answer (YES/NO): NO